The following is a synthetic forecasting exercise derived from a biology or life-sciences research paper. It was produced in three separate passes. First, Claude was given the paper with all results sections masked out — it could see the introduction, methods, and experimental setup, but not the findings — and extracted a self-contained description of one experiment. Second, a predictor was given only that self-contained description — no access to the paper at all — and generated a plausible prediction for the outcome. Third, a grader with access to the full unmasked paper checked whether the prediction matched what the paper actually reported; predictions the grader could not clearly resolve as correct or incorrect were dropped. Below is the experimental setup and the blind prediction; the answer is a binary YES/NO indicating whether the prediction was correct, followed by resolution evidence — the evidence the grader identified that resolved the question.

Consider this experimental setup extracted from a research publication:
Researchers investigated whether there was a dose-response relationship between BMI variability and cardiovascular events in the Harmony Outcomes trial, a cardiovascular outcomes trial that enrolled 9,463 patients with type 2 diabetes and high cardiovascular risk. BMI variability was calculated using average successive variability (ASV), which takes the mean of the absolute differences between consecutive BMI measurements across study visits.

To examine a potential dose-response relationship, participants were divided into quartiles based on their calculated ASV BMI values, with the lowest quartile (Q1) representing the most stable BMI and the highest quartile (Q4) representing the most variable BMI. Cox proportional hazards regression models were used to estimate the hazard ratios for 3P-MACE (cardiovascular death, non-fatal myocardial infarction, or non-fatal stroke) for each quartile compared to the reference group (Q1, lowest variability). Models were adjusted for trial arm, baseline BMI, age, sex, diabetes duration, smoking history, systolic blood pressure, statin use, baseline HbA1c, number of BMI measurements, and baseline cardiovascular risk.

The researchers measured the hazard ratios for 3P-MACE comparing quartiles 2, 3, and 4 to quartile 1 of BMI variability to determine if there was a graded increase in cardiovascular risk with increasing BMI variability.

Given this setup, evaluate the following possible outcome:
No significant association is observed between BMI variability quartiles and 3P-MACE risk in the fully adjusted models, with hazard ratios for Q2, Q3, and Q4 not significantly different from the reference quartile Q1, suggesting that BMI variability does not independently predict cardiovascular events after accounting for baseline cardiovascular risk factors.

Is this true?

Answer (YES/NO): NO